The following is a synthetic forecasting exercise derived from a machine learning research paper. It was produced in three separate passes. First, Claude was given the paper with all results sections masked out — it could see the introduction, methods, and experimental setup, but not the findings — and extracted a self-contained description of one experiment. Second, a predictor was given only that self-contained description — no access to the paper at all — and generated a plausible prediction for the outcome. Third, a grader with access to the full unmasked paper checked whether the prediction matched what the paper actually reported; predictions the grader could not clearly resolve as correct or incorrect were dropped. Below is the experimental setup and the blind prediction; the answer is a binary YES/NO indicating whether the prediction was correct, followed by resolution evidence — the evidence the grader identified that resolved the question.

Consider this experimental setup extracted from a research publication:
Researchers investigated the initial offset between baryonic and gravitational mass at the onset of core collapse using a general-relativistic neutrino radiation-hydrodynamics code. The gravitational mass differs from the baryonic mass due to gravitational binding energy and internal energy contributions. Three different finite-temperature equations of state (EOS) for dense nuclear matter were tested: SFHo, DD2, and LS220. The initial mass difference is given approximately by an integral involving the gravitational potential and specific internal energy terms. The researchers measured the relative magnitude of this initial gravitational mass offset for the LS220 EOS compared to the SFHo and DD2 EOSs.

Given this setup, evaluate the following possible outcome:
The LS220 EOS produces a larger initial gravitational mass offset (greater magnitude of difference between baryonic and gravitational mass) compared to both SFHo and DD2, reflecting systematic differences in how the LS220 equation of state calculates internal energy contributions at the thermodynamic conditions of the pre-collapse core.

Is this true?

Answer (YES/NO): YES